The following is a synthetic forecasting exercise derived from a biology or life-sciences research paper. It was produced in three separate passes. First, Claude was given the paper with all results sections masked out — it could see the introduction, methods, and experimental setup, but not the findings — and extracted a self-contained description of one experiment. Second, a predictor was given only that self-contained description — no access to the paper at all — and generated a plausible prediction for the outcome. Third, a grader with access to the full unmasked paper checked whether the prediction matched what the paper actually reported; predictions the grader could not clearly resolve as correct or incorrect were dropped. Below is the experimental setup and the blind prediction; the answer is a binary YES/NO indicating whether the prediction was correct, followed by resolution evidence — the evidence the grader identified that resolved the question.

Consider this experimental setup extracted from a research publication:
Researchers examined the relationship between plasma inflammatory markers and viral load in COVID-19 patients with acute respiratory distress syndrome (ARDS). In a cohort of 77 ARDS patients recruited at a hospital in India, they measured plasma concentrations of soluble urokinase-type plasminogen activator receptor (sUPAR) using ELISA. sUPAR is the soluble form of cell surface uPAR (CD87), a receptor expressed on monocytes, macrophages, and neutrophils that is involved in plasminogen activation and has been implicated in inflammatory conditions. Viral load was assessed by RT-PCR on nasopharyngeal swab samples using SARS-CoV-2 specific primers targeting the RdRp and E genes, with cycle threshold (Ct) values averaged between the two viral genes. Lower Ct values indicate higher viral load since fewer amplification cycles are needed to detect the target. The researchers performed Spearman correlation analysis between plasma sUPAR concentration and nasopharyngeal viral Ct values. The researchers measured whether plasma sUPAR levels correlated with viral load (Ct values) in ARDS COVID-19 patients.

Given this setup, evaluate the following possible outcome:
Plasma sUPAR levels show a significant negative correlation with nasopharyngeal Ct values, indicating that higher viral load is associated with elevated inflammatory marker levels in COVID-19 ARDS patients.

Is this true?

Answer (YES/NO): NO